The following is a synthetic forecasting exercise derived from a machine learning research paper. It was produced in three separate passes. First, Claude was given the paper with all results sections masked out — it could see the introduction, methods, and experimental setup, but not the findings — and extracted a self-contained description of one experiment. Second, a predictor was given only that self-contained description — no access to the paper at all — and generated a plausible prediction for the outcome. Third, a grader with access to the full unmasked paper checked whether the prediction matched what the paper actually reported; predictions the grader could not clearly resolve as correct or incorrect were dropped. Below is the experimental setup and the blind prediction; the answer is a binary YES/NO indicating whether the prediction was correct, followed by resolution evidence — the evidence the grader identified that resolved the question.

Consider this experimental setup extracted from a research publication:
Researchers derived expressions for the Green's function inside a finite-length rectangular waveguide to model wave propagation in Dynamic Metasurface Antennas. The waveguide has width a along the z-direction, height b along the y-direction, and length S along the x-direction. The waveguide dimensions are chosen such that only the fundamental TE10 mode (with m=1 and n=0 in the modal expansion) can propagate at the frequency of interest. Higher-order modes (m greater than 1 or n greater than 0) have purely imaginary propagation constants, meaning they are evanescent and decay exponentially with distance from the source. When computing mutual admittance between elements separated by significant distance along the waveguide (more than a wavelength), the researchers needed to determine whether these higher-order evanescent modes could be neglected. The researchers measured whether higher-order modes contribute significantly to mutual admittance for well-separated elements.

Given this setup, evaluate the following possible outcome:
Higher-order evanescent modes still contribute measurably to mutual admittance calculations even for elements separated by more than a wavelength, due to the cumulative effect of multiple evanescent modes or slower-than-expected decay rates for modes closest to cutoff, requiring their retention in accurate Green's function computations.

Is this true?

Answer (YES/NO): NO